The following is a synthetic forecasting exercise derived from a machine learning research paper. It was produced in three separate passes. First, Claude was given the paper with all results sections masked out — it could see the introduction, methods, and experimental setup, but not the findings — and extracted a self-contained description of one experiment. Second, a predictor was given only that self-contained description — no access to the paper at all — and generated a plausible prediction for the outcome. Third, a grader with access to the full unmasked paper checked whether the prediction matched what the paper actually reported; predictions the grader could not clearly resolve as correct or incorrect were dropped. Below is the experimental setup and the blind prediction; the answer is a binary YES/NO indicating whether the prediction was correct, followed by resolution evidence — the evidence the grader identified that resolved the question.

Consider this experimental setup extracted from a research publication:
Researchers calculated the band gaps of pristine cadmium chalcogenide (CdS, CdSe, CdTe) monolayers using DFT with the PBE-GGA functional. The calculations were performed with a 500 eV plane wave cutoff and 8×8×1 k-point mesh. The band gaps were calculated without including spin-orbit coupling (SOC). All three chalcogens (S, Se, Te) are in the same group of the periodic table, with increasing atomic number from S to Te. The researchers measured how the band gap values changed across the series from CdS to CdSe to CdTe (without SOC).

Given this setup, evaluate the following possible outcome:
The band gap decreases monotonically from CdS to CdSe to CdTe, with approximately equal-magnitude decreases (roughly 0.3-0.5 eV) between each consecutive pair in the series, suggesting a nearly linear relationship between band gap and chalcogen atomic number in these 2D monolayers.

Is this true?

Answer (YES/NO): NO